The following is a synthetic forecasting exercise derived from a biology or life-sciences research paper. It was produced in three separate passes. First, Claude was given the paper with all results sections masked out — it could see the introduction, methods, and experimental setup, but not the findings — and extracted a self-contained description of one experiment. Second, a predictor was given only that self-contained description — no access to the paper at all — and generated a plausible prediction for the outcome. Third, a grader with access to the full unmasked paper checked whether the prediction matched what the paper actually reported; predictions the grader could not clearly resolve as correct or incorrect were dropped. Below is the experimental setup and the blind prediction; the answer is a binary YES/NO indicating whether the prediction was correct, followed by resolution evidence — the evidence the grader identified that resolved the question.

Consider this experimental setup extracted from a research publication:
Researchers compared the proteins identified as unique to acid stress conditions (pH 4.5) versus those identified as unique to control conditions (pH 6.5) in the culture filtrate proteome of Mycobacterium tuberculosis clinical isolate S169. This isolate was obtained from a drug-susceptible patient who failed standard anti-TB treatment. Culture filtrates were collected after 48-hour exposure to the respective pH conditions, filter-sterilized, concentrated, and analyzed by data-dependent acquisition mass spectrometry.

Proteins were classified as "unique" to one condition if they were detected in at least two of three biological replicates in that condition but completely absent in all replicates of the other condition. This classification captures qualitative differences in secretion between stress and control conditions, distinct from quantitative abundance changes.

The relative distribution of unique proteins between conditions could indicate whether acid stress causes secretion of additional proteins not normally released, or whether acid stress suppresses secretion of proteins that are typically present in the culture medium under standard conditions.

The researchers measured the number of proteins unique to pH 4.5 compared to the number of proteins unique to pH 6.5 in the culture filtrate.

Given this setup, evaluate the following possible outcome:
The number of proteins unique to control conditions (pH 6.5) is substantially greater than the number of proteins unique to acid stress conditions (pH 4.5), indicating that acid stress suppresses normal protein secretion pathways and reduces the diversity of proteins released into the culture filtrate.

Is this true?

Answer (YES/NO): YES